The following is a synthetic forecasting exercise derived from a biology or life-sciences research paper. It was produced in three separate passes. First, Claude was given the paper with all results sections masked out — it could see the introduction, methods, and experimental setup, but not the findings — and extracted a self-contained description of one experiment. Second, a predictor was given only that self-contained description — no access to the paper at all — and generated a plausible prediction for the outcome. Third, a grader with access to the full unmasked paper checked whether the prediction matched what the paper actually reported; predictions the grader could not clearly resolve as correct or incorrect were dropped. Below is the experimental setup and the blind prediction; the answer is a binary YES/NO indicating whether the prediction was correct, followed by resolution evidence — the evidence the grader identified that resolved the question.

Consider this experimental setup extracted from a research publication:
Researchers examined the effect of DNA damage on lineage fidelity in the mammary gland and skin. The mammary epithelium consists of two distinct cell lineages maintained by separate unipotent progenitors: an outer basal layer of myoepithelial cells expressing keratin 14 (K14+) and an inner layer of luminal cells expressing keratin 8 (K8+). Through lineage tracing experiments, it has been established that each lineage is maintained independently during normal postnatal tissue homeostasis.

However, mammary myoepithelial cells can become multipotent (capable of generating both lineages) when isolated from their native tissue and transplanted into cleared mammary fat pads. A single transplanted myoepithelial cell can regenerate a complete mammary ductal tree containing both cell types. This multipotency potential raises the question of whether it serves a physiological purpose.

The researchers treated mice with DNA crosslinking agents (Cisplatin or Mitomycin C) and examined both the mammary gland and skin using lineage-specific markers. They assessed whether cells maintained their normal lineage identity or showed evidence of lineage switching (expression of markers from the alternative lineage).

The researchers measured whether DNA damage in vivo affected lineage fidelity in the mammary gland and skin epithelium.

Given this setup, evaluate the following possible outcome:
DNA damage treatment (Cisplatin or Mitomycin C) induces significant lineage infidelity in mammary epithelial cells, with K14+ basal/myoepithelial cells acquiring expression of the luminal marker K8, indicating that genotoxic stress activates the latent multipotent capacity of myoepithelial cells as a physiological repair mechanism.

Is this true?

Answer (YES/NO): NO